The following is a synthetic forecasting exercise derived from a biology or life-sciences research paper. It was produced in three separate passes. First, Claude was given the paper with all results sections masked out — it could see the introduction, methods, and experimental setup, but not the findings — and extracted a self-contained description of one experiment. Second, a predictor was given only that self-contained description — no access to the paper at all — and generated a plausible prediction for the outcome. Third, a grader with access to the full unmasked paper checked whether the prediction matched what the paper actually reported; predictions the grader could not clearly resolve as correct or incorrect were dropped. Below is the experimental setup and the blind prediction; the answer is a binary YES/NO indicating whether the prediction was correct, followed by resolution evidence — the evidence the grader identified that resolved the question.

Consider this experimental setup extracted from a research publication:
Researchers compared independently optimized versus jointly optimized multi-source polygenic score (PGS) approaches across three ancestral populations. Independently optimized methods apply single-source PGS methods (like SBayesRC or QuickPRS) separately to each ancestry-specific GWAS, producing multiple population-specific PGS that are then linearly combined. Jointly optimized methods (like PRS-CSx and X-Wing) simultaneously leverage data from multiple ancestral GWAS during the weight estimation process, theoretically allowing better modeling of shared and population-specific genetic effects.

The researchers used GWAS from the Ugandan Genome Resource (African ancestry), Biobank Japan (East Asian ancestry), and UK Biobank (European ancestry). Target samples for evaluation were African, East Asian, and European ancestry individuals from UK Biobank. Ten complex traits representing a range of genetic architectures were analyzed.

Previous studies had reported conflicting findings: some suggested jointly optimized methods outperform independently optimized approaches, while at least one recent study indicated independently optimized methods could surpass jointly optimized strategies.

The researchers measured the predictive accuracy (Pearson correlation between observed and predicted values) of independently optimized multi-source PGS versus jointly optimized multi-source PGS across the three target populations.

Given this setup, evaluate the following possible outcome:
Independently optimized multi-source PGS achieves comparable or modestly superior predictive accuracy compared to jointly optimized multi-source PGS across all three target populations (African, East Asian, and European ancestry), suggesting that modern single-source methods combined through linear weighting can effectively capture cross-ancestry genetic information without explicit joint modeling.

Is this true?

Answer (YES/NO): YES